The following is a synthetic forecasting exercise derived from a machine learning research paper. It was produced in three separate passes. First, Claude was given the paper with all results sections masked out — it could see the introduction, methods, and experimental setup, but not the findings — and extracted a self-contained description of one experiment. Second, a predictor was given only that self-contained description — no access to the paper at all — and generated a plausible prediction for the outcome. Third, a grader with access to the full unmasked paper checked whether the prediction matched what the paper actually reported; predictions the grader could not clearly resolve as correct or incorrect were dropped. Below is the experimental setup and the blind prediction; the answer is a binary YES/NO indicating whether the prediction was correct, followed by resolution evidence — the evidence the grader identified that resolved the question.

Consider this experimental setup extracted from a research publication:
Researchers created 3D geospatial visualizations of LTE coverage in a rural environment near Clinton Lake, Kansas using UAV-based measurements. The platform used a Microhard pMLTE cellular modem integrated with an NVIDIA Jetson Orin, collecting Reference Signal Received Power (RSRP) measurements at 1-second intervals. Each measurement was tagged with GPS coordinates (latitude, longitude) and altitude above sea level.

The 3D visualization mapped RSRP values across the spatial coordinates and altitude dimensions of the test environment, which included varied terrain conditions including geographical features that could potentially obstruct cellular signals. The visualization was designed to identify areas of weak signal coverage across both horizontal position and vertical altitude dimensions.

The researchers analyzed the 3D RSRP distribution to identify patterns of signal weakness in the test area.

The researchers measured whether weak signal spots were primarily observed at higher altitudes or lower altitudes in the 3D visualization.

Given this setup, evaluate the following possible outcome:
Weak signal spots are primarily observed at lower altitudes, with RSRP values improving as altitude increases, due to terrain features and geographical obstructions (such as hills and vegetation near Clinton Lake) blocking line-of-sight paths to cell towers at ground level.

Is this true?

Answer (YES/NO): YES